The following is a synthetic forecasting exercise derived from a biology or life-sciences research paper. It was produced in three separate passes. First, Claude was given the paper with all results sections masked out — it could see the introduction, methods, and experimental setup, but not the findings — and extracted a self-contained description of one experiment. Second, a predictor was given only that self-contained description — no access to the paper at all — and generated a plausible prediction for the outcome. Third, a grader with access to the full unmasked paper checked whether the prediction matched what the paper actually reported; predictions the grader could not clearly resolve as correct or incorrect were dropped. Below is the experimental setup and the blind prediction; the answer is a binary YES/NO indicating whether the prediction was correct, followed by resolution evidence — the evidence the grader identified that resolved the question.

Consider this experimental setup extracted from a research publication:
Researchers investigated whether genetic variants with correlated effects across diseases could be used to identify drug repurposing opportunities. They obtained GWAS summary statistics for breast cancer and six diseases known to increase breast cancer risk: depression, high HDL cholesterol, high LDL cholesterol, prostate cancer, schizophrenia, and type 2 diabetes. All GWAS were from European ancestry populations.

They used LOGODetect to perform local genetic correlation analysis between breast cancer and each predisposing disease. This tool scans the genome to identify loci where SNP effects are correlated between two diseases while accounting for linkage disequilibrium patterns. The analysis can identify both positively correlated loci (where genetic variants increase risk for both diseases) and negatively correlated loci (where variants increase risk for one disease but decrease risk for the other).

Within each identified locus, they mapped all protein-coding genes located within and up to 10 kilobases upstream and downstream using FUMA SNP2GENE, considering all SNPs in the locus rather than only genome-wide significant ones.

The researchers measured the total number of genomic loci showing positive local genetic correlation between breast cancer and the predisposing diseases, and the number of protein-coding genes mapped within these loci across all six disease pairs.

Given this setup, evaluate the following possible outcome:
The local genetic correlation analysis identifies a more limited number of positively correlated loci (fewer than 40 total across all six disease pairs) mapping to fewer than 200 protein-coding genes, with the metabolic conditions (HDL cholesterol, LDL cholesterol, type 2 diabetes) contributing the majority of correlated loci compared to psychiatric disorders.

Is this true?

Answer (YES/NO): NO